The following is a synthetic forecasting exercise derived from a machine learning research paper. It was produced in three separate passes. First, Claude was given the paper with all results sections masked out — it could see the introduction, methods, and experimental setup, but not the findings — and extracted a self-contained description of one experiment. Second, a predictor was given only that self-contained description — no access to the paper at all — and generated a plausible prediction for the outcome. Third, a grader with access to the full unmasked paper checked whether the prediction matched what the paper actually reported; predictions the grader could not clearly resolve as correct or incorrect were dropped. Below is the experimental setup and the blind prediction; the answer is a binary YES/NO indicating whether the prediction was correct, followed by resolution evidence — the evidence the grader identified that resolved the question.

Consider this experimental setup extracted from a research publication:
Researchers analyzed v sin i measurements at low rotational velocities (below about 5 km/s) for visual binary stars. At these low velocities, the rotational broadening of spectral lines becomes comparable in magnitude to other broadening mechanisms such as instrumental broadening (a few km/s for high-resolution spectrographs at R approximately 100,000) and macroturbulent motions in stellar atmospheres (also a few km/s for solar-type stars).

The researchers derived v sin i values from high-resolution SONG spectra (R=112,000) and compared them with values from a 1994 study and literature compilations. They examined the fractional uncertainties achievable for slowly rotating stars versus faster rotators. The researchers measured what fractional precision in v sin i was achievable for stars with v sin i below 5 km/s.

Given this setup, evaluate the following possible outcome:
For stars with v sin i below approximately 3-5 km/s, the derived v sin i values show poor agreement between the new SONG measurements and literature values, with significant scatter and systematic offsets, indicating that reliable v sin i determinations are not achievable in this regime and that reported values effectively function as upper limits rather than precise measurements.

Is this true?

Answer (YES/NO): NO